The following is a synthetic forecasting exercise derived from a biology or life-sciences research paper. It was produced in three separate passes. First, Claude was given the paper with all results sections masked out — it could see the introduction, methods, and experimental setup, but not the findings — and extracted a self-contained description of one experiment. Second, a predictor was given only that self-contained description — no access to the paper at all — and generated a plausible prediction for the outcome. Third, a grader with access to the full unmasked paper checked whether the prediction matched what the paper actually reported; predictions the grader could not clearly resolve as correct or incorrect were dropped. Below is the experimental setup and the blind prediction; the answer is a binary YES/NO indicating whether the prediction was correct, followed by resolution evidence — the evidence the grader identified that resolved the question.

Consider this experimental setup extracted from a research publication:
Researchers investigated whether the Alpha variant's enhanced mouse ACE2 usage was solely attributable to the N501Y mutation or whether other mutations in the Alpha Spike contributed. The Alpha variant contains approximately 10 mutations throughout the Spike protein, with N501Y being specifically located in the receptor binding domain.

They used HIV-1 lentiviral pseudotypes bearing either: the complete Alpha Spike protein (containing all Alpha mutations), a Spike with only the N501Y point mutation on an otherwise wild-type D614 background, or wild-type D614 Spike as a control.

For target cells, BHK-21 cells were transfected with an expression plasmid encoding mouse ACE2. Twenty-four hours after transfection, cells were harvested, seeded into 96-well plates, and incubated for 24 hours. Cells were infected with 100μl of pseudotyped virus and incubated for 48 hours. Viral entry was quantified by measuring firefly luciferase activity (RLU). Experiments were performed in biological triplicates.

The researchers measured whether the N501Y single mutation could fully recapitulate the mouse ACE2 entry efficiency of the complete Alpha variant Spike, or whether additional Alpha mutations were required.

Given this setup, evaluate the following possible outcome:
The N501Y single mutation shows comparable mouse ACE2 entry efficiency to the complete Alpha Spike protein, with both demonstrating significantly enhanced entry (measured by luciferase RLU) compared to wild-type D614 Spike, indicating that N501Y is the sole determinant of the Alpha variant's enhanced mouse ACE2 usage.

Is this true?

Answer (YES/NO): YES